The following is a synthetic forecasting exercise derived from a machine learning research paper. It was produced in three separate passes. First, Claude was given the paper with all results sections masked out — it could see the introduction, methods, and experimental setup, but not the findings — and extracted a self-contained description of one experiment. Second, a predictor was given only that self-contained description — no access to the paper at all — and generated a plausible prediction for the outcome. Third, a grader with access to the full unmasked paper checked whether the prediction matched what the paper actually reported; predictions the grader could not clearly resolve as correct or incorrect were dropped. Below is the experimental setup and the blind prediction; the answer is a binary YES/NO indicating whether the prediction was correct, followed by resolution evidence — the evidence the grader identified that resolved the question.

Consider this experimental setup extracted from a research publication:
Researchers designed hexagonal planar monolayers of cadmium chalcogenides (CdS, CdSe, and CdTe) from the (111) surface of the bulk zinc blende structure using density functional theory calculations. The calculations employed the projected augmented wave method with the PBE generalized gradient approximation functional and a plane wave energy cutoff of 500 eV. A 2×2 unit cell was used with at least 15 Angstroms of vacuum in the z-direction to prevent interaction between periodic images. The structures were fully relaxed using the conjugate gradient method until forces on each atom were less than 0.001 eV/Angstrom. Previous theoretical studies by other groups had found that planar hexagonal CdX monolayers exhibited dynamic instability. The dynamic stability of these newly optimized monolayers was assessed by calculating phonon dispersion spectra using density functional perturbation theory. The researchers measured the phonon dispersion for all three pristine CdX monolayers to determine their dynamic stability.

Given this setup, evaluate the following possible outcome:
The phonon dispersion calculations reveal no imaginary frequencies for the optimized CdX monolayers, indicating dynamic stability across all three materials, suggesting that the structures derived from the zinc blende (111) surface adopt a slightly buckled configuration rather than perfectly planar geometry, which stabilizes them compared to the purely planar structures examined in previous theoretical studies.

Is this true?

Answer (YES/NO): YES